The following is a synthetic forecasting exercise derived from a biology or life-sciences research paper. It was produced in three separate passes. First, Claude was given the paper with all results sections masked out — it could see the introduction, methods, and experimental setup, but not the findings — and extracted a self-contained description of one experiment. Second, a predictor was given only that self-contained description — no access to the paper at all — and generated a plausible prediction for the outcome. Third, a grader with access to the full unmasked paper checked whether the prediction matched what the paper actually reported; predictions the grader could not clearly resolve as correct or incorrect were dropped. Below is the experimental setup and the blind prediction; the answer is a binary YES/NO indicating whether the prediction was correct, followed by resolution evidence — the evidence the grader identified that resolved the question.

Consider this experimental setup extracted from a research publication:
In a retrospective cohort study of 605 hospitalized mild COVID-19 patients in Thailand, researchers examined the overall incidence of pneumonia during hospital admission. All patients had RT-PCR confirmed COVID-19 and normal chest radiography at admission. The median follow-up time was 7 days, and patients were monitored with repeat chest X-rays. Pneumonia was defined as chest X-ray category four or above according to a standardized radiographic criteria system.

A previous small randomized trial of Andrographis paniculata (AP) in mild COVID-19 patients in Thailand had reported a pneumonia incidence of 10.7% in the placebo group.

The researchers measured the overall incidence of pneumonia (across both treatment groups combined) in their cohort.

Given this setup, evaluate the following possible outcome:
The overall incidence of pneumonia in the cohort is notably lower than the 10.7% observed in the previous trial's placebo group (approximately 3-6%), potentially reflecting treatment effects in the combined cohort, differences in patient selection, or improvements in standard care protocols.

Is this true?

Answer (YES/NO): NO